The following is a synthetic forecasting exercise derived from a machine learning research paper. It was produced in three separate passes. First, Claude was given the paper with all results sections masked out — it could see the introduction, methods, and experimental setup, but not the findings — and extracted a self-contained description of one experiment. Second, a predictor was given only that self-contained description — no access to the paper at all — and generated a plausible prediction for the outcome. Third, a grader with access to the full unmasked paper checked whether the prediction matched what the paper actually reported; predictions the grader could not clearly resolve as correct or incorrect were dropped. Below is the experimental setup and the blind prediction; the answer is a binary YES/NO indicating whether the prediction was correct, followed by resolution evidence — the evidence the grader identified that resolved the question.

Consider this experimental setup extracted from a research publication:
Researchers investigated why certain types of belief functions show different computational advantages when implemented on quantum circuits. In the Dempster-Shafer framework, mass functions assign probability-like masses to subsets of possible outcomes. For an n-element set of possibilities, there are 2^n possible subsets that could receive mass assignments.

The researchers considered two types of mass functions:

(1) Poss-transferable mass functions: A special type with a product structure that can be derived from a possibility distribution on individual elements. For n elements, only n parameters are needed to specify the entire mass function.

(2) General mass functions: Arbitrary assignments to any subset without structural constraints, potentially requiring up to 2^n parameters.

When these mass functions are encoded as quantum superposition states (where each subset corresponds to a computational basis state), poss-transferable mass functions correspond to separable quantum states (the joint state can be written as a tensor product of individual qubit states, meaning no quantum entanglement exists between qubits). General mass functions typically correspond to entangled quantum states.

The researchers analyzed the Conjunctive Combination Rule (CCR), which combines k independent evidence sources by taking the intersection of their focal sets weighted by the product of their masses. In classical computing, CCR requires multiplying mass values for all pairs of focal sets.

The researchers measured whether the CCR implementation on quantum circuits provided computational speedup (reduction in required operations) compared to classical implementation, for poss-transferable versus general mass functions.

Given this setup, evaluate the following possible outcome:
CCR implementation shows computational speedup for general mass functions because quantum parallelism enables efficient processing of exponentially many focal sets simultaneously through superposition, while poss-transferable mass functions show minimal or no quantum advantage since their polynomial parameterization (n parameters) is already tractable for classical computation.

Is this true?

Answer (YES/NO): YES